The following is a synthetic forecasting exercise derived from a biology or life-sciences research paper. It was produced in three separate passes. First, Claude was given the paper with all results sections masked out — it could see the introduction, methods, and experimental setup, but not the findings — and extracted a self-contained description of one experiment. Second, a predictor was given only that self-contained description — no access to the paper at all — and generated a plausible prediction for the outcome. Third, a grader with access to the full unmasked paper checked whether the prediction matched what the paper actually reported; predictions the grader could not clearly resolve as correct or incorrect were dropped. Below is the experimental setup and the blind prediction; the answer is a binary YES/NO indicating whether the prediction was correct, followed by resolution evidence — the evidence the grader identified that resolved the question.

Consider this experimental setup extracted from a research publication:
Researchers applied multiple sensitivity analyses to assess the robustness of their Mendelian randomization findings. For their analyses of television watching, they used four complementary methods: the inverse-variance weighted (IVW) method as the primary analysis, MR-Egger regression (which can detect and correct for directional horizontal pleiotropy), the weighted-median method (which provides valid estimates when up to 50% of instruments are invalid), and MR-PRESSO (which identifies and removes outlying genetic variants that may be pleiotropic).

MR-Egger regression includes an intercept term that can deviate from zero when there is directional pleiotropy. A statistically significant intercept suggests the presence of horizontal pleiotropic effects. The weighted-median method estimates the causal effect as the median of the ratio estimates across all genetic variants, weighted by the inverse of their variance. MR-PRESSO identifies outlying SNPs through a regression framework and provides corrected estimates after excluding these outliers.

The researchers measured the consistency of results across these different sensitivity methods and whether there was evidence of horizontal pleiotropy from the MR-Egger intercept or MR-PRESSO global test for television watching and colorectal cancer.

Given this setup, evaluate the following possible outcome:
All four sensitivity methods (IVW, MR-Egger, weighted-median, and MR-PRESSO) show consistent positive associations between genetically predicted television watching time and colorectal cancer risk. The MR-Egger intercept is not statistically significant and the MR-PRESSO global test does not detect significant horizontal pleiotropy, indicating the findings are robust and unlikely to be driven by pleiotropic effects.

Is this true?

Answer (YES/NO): NO